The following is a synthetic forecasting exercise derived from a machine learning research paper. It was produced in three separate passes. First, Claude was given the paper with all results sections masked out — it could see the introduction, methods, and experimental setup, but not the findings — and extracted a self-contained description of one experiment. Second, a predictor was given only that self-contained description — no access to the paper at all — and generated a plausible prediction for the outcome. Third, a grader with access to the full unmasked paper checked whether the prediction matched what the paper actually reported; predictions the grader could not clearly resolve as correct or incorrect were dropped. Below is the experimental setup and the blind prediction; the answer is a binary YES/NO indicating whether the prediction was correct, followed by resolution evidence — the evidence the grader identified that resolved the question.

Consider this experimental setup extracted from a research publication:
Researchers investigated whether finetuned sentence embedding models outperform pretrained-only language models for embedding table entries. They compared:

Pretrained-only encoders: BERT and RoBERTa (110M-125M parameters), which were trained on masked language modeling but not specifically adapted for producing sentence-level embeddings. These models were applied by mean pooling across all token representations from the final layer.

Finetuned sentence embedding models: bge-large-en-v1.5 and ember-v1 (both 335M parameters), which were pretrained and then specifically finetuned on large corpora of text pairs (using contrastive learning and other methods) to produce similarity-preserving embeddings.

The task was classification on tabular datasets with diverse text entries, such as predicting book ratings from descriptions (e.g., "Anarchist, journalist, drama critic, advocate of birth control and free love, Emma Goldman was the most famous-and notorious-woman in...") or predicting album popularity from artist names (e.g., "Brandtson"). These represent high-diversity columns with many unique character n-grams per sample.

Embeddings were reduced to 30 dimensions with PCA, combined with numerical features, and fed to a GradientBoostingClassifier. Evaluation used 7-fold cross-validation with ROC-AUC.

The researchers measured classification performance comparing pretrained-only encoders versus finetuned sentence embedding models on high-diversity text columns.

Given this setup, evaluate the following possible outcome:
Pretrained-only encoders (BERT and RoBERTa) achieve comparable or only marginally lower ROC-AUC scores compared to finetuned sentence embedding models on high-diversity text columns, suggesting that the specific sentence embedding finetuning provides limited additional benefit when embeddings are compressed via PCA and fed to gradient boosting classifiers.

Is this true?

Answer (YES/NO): NO